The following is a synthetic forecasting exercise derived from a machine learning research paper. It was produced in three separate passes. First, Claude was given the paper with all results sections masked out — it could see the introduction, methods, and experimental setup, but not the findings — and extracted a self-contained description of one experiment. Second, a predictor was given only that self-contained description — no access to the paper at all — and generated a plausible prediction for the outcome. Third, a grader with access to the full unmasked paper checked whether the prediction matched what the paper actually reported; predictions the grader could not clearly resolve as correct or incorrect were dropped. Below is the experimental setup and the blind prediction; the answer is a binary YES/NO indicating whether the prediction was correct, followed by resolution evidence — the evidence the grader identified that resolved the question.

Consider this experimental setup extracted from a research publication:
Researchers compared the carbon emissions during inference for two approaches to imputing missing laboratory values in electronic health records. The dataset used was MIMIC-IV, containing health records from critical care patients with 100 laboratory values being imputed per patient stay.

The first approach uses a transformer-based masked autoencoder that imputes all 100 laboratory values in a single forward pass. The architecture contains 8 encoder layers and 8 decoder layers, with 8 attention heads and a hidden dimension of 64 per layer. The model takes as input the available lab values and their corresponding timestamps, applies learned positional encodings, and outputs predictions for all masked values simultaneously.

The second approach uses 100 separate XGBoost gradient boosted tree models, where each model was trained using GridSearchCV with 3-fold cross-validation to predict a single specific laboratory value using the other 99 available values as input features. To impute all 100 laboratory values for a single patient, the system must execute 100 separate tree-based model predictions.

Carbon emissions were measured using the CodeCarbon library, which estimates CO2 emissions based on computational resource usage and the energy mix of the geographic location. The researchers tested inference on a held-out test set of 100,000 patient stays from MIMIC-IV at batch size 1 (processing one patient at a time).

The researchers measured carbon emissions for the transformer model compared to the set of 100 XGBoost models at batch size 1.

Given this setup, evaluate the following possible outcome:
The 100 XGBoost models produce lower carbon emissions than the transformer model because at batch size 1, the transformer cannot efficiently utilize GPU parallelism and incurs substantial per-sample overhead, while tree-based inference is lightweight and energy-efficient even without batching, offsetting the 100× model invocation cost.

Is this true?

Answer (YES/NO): NO